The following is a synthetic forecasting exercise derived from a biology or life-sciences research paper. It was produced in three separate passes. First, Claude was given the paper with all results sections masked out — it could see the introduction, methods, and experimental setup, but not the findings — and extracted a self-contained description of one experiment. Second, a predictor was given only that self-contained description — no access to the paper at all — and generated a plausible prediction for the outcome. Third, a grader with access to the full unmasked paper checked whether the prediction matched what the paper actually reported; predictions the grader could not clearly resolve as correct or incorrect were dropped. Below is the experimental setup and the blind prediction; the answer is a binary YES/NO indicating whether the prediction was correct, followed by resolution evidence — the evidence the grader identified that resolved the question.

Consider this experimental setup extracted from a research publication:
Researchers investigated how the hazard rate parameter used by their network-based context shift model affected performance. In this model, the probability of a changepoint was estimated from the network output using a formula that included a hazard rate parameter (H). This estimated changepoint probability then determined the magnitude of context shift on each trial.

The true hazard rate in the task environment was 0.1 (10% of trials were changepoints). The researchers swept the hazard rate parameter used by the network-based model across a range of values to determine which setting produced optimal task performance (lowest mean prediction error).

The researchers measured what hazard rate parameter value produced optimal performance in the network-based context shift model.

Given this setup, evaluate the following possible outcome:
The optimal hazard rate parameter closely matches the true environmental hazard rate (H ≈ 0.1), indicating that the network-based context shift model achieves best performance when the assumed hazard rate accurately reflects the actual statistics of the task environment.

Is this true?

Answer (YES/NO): NO